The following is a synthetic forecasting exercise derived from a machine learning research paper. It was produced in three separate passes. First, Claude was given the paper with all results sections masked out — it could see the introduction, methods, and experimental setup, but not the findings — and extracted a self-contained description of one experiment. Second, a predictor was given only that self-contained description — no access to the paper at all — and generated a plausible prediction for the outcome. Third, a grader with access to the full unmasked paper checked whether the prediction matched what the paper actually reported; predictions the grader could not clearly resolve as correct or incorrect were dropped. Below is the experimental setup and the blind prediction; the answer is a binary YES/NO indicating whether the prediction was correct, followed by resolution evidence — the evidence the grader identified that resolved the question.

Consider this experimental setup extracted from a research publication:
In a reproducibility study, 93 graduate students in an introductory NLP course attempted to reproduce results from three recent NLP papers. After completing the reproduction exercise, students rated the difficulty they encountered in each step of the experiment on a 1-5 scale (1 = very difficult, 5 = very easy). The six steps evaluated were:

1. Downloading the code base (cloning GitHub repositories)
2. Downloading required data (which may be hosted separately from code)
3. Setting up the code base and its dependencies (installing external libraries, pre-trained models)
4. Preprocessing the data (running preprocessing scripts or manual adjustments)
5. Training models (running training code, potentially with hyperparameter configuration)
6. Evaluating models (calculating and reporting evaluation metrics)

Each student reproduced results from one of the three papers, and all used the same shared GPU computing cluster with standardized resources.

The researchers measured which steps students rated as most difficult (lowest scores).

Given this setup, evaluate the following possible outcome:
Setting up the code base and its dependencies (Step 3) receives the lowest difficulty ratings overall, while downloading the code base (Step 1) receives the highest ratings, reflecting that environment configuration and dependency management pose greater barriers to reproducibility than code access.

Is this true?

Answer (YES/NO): NO